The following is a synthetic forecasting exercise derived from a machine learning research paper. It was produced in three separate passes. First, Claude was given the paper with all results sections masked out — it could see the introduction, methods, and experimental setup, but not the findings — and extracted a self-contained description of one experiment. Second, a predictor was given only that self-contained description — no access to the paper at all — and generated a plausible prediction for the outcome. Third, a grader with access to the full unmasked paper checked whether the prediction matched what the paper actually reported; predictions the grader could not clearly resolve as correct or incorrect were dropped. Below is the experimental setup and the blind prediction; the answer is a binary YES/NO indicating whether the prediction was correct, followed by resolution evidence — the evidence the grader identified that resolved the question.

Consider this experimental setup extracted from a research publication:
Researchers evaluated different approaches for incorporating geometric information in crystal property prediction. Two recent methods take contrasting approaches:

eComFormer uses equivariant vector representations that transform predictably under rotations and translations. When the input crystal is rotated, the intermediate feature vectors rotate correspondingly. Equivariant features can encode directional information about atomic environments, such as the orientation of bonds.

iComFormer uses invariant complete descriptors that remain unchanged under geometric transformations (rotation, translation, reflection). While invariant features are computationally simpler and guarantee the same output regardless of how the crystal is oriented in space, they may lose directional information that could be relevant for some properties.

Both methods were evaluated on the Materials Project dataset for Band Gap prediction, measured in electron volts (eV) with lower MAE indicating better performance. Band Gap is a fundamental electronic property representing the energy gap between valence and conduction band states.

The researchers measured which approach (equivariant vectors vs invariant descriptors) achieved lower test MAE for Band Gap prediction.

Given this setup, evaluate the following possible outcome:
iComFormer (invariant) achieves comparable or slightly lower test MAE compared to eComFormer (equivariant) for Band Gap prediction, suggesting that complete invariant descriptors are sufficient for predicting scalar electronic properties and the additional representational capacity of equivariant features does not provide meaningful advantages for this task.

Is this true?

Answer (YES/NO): YES